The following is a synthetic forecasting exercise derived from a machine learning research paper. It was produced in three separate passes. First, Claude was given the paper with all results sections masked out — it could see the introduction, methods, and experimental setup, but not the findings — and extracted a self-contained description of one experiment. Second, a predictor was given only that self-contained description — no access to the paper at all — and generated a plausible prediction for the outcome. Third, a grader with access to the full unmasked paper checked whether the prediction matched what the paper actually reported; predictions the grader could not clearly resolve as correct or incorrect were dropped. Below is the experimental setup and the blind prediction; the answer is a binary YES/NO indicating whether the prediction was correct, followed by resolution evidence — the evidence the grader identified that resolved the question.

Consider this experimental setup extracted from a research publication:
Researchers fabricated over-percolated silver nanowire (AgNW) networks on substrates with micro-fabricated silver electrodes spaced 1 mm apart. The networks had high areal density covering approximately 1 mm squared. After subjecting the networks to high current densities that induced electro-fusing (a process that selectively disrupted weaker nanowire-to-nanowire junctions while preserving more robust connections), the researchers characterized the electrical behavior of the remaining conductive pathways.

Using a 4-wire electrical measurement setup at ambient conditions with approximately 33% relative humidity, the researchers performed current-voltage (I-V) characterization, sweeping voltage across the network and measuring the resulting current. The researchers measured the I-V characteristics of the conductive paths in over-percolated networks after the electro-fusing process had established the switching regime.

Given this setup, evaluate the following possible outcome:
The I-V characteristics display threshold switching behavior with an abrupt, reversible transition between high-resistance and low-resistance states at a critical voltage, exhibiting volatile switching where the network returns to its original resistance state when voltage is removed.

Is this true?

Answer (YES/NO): NO